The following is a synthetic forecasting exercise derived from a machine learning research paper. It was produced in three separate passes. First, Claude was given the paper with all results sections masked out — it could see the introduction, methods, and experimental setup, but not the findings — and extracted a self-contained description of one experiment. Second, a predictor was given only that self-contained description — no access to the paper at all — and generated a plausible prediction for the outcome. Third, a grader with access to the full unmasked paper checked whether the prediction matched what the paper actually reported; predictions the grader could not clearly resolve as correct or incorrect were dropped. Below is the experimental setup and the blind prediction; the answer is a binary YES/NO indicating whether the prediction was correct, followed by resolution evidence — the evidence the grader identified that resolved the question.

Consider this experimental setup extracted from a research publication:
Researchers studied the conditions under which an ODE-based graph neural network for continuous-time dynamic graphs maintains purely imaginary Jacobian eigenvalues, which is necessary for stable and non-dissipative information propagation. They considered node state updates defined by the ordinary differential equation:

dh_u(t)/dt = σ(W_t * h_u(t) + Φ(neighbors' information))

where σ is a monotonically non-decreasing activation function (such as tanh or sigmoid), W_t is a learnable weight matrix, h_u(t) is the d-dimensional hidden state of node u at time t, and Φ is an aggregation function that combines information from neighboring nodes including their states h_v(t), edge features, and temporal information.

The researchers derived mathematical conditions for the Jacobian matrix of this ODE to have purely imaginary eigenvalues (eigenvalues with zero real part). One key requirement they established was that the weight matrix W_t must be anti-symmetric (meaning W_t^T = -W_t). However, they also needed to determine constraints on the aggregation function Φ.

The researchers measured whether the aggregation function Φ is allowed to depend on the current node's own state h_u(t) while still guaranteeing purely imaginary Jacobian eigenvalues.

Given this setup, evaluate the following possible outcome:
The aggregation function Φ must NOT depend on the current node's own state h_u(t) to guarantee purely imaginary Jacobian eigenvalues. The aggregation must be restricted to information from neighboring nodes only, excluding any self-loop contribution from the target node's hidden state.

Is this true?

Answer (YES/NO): YES